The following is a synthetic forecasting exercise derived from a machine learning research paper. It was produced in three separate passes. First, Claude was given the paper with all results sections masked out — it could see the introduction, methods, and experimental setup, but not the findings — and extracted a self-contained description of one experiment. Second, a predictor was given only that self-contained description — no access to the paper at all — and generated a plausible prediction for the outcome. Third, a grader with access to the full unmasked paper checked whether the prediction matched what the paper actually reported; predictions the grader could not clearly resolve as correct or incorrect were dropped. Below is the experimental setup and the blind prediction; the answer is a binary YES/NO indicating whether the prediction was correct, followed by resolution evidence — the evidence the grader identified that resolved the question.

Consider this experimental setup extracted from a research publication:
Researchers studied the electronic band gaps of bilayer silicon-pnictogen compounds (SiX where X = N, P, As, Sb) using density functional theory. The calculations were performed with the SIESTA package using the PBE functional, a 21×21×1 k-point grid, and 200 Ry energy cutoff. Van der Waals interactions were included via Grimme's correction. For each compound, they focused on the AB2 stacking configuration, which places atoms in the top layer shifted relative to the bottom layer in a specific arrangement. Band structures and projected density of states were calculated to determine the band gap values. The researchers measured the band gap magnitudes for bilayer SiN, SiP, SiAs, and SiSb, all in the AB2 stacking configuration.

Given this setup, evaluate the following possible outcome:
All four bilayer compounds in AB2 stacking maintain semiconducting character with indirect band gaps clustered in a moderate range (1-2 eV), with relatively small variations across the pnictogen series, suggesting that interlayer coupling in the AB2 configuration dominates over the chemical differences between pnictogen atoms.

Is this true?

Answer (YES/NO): NO